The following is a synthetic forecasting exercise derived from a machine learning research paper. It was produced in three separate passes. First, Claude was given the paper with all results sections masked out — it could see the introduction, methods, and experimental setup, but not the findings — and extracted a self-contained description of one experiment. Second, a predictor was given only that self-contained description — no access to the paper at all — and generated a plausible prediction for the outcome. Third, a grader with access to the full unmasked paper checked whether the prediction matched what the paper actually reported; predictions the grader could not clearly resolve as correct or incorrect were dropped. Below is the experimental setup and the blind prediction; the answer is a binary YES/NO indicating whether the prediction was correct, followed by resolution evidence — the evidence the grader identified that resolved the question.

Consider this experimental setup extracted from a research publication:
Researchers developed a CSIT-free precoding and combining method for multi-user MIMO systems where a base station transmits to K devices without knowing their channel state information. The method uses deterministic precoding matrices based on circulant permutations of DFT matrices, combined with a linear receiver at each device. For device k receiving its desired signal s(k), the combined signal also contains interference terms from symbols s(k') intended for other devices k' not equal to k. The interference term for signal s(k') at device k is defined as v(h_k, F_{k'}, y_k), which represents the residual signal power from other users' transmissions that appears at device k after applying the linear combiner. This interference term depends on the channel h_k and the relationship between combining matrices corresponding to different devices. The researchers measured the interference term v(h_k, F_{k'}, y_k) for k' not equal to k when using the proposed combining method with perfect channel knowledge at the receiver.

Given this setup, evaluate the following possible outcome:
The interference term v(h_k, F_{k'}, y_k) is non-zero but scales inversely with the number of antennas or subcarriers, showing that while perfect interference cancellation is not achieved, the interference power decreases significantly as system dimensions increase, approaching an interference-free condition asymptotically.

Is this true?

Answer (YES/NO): NO